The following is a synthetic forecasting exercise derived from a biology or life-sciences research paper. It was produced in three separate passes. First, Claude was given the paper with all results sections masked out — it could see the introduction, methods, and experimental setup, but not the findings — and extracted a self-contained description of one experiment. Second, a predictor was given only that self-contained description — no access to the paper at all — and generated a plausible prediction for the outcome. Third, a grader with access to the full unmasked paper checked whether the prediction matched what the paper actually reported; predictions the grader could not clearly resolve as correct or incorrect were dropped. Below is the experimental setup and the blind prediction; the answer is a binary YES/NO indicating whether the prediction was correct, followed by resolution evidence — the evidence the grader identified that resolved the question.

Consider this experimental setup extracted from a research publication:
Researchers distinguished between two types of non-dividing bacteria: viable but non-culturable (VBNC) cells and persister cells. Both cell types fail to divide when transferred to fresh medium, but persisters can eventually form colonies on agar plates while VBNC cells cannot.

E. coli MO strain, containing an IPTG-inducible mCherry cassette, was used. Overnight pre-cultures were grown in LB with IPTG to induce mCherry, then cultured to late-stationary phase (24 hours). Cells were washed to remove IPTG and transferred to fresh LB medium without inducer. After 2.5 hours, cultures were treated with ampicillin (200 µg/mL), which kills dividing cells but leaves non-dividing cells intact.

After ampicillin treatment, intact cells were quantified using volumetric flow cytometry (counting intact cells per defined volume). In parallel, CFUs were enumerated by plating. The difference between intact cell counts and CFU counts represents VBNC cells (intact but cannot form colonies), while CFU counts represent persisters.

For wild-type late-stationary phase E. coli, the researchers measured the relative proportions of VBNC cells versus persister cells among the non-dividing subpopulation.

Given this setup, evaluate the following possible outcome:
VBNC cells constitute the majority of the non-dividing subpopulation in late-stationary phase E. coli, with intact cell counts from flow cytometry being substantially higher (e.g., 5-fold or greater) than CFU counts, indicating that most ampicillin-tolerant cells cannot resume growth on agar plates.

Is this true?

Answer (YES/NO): YES